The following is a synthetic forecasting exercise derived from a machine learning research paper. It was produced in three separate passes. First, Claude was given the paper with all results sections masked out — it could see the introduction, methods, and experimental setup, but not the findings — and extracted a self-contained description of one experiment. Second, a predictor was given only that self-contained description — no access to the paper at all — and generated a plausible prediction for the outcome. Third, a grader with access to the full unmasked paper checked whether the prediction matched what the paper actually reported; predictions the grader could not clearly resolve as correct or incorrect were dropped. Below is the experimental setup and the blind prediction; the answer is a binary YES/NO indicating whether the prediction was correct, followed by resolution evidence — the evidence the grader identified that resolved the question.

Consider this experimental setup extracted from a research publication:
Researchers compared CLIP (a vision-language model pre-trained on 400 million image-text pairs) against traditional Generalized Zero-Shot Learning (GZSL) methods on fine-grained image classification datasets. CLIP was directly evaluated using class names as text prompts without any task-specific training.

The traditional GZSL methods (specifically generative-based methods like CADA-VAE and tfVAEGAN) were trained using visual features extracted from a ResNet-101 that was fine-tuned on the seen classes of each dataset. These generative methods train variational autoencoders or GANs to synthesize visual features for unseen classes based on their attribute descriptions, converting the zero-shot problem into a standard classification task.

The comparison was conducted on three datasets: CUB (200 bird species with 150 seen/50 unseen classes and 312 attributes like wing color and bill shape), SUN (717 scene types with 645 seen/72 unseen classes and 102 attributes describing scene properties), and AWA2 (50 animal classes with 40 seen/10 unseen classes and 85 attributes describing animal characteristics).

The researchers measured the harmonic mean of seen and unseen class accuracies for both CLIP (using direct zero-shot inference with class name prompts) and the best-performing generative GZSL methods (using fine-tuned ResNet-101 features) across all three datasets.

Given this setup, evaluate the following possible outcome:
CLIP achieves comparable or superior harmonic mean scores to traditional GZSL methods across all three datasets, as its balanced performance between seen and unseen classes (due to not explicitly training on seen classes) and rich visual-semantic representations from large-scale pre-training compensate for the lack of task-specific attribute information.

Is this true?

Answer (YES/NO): NO